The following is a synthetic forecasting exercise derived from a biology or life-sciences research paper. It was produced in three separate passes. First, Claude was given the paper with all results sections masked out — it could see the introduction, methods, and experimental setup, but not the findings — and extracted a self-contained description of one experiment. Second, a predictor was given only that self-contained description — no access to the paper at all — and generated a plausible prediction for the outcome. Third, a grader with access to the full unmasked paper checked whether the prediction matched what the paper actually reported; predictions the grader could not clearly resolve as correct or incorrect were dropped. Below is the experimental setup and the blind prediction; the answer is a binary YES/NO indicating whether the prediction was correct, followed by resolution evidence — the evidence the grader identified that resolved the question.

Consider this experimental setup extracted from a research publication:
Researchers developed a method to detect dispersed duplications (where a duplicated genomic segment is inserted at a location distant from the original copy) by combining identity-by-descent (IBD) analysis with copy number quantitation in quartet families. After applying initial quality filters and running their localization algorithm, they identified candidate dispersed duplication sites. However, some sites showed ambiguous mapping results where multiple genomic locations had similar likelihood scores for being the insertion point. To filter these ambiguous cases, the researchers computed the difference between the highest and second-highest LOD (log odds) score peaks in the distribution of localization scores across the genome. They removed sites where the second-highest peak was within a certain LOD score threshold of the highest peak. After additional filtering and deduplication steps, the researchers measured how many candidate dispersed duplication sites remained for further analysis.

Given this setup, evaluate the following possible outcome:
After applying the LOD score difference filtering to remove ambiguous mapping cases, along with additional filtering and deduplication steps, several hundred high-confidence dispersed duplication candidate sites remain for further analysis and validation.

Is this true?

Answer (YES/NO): NO